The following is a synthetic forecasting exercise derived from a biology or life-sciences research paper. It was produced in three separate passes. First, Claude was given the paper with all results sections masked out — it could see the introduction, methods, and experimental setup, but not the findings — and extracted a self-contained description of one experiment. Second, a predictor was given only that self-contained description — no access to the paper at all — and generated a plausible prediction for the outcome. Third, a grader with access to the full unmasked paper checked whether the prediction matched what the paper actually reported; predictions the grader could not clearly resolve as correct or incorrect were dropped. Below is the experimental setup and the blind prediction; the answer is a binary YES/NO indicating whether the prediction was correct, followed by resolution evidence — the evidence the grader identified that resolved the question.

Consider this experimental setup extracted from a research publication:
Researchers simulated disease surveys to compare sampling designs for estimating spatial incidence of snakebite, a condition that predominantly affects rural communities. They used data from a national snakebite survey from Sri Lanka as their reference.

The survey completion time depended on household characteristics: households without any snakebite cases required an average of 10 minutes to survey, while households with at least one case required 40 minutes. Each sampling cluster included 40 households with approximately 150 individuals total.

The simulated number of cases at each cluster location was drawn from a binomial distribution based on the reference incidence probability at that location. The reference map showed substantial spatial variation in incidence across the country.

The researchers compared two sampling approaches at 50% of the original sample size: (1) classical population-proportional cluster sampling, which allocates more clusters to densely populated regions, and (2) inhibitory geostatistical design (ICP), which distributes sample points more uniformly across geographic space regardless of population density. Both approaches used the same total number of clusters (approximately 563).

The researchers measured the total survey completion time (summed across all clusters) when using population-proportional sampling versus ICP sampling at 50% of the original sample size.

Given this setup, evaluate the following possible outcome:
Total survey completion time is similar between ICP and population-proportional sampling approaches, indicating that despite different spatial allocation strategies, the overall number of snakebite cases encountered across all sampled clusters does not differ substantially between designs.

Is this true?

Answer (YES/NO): YES